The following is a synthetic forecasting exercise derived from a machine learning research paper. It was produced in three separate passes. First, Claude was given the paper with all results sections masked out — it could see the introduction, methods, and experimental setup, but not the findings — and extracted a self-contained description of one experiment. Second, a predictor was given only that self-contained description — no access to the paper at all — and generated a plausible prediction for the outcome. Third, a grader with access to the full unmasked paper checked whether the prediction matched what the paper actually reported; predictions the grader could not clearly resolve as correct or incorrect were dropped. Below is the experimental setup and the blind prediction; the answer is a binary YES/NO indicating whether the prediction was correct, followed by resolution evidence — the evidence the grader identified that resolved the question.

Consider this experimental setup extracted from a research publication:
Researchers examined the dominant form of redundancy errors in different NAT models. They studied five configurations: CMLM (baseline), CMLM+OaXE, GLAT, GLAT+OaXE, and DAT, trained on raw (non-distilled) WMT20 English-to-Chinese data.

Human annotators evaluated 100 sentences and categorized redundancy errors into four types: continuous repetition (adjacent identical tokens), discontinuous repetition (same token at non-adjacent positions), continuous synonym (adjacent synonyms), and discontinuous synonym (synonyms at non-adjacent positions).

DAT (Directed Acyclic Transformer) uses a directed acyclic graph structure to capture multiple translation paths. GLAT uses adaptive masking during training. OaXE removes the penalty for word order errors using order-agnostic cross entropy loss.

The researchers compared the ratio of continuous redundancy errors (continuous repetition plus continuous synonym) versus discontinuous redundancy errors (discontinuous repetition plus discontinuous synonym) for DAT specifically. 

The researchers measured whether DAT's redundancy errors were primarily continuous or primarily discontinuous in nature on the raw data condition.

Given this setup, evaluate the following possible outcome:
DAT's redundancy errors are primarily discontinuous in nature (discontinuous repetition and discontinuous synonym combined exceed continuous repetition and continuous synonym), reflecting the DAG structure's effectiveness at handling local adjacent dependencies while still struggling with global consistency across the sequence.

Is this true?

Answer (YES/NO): YES